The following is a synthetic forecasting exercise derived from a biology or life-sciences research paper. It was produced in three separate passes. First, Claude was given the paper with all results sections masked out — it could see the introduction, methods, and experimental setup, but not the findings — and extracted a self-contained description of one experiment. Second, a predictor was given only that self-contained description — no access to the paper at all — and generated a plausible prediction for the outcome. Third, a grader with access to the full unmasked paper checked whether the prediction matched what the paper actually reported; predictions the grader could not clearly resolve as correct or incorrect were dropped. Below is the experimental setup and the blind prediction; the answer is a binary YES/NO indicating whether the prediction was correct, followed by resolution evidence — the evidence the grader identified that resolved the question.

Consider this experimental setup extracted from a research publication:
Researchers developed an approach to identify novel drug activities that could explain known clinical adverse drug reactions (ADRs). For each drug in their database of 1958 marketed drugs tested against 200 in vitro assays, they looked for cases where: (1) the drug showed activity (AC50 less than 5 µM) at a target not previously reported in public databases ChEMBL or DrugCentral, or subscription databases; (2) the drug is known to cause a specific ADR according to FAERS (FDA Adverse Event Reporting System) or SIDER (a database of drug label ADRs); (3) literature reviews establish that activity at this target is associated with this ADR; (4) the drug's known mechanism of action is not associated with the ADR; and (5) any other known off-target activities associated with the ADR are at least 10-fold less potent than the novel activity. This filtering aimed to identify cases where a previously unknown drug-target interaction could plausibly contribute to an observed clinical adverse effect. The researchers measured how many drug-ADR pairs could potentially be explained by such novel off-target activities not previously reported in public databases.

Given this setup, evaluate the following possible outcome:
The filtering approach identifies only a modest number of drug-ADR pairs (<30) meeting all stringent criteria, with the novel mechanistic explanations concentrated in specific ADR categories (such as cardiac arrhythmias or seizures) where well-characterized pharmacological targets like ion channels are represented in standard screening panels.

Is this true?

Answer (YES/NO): NO